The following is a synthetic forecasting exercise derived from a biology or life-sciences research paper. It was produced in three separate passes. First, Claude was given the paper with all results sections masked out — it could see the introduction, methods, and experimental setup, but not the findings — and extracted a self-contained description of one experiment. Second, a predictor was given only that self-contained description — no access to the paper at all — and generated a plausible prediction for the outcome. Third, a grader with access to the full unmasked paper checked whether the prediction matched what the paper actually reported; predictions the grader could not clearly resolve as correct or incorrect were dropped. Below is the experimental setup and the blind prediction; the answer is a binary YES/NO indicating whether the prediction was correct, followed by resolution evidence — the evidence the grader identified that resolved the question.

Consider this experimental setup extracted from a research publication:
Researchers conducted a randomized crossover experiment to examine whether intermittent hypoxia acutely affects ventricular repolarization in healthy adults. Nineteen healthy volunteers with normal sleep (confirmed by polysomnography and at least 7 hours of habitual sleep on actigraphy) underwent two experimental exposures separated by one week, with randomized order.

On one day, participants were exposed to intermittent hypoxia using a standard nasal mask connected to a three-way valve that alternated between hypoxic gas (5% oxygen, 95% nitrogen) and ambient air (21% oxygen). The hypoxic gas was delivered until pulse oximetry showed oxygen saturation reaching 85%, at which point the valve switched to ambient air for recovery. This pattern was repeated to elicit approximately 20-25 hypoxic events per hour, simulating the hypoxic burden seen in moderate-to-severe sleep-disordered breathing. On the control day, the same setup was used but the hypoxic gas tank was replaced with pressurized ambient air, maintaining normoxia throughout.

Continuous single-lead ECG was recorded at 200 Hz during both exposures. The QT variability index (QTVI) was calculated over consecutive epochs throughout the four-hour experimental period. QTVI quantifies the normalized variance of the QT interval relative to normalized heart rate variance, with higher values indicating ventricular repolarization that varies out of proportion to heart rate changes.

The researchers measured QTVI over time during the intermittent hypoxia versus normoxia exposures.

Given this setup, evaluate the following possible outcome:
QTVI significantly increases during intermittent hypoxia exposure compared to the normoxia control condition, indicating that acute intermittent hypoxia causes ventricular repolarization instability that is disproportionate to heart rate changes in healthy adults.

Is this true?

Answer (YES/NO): YES